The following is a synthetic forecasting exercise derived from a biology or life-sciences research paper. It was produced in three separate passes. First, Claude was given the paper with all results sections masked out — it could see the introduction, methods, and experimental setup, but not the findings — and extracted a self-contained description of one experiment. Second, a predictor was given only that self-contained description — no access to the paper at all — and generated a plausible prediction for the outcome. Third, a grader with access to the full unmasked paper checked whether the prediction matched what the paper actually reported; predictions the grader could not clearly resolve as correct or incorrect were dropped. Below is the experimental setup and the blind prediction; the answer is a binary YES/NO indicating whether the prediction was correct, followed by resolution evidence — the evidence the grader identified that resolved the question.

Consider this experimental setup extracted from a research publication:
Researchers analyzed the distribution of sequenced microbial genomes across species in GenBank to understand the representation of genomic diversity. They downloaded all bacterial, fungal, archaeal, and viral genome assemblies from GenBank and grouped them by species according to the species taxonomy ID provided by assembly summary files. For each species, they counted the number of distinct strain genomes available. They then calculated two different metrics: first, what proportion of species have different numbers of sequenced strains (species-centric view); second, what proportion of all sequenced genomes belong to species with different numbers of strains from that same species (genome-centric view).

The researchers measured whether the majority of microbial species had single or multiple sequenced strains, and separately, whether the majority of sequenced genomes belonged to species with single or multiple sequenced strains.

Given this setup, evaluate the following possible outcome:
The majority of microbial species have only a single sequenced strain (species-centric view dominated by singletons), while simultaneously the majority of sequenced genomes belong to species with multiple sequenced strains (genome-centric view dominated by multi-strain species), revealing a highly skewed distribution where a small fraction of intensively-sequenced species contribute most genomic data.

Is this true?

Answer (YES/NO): YES